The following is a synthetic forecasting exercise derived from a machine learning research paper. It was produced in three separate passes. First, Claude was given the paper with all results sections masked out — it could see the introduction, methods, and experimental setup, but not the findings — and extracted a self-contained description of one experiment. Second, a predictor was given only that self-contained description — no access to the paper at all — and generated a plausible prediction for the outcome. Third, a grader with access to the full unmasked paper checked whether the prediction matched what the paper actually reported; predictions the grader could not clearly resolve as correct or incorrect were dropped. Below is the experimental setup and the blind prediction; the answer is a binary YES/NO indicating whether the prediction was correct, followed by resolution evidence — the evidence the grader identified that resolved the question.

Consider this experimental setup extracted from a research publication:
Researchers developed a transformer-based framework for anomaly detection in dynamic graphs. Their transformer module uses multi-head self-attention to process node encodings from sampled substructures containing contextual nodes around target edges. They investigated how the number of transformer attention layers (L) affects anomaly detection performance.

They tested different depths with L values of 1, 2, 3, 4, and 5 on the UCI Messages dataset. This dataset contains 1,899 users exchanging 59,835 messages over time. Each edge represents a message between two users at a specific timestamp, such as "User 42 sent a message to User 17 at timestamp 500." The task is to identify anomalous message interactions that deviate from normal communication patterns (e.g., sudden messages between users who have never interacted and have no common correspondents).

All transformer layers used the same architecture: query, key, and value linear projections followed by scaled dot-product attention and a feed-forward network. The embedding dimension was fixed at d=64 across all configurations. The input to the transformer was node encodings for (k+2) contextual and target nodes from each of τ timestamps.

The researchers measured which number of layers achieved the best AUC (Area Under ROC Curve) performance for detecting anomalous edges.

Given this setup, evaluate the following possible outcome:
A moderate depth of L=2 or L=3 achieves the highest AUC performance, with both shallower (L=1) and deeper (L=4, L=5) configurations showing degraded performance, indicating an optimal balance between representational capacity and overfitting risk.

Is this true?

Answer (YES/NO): NO